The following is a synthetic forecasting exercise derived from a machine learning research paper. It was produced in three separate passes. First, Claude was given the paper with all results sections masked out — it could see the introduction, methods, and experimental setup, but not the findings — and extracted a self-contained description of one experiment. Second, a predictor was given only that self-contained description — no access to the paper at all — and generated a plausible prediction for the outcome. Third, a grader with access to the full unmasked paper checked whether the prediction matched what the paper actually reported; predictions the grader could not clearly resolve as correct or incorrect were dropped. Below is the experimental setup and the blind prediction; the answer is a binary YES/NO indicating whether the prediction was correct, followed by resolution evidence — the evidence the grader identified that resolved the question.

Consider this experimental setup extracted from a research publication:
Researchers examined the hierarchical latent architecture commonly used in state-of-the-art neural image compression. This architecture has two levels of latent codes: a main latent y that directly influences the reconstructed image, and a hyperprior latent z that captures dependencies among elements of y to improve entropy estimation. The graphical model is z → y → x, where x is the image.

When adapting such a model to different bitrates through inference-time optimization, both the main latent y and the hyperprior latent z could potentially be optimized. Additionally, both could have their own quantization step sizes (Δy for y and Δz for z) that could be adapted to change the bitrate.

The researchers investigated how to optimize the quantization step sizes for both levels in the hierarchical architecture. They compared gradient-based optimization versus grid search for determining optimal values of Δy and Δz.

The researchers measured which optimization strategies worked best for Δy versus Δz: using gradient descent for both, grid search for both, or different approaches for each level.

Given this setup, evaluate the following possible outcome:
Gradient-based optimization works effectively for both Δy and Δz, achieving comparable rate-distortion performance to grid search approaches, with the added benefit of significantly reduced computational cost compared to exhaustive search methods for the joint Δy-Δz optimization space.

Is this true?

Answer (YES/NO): NO